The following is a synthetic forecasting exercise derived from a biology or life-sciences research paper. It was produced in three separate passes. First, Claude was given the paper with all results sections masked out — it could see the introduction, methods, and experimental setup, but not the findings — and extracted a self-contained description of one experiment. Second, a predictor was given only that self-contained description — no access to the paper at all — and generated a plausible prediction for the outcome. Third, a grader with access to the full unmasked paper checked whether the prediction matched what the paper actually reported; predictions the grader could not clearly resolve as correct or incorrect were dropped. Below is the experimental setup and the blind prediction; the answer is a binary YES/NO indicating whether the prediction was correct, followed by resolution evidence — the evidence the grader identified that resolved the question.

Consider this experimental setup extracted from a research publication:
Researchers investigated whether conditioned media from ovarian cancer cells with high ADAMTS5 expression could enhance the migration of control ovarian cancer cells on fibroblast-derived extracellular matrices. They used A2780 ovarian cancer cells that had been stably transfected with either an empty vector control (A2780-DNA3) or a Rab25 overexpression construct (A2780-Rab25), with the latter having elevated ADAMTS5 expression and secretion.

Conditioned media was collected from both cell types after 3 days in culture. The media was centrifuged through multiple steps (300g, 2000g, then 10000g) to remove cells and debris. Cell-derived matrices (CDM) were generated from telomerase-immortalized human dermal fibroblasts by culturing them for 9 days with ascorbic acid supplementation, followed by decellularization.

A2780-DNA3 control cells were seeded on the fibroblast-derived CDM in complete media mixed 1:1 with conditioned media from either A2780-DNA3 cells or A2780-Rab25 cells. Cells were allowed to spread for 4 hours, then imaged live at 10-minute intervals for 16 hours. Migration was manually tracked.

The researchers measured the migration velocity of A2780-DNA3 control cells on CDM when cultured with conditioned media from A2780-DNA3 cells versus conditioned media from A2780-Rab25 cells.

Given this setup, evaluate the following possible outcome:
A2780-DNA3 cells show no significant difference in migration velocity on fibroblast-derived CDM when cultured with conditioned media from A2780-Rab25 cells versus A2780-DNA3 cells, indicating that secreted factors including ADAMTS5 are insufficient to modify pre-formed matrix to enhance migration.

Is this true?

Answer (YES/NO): NO